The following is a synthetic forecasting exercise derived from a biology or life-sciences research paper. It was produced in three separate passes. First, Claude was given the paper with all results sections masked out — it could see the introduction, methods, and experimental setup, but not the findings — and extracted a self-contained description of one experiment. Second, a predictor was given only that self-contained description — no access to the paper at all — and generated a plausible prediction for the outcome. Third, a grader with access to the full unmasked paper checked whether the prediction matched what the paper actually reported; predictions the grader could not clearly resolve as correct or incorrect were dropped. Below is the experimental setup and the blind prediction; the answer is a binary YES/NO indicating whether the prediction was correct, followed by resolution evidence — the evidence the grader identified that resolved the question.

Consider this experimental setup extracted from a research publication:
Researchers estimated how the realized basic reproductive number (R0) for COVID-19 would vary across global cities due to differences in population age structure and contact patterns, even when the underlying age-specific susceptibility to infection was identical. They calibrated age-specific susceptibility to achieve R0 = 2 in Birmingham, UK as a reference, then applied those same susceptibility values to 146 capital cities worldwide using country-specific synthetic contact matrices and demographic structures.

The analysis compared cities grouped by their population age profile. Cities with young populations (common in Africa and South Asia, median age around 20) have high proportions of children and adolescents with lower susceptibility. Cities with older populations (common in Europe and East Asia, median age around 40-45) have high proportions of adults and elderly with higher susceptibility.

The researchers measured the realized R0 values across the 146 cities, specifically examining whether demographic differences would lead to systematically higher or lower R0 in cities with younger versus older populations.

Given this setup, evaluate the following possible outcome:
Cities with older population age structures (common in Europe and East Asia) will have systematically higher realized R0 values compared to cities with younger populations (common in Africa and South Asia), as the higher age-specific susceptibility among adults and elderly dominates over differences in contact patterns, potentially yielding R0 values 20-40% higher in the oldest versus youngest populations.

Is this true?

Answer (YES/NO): NO